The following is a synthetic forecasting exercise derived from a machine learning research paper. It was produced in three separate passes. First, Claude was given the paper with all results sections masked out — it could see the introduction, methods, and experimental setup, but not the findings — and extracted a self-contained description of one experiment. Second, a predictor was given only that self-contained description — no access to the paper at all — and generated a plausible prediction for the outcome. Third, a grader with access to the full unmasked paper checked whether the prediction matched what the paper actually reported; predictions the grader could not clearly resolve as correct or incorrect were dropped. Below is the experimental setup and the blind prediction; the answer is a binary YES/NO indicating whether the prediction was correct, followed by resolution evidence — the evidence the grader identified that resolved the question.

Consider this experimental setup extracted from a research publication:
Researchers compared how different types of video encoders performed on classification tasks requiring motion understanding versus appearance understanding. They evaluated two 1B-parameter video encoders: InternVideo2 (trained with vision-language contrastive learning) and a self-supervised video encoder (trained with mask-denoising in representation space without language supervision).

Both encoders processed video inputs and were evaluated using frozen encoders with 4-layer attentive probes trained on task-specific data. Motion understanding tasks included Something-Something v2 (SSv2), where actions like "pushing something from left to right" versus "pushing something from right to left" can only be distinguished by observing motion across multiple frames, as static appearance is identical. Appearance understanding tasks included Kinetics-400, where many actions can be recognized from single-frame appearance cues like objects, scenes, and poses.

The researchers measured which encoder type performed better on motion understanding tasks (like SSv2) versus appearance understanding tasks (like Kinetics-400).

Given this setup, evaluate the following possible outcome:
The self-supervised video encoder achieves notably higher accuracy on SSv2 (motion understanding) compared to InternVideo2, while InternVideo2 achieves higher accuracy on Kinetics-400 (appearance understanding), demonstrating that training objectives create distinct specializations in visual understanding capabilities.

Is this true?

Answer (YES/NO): YES